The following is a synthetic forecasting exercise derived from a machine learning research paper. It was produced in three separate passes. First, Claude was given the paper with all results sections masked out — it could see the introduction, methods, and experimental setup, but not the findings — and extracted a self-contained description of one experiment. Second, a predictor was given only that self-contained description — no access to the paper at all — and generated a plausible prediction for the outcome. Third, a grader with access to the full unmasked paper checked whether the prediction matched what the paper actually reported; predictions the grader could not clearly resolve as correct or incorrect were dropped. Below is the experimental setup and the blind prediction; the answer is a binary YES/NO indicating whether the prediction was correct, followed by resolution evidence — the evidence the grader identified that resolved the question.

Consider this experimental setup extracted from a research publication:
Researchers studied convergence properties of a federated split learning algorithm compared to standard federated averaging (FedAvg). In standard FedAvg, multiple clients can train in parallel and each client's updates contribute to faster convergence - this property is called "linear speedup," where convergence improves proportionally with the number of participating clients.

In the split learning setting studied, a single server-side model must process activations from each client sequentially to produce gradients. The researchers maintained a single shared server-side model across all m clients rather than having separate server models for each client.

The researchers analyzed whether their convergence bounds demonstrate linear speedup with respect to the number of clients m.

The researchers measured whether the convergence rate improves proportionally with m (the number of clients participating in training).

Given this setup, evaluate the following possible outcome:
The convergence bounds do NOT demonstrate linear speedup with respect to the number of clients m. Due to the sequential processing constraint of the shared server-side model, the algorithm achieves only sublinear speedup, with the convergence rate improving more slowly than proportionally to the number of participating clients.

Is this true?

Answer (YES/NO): NO